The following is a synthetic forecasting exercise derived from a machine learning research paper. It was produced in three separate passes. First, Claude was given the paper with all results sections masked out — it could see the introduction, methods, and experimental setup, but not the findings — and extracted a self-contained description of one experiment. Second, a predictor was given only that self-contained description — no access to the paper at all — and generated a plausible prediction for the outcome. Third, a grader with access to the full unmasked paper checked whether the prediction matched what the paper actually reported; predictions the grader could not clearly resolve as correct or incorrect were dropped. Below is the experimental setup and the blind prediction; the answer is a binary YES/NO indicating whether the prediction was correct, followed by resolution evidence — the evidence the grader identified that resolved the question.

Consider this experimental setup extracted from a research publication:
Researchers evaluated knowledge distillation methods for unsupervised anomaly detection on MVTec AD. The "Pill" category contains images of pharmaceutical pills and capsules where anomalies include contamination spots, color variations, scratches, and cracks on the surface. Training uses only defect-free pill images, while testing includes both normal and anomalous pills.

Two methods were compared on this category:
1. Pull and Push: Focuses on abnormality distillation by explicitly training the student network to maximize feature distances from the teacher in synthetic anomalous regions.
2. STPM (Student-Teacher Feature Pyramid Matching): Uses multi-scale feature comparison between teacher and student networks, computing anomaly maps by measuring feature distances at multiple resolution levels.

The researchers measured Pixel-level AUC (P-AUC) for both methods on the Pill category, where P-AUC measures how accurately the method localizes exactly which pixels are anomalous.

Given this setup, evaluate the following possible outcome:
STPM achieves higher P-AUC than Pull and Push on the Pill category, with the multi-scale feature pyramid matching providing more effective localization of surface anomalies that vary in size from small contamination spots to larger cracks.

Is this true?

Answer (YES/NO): NO